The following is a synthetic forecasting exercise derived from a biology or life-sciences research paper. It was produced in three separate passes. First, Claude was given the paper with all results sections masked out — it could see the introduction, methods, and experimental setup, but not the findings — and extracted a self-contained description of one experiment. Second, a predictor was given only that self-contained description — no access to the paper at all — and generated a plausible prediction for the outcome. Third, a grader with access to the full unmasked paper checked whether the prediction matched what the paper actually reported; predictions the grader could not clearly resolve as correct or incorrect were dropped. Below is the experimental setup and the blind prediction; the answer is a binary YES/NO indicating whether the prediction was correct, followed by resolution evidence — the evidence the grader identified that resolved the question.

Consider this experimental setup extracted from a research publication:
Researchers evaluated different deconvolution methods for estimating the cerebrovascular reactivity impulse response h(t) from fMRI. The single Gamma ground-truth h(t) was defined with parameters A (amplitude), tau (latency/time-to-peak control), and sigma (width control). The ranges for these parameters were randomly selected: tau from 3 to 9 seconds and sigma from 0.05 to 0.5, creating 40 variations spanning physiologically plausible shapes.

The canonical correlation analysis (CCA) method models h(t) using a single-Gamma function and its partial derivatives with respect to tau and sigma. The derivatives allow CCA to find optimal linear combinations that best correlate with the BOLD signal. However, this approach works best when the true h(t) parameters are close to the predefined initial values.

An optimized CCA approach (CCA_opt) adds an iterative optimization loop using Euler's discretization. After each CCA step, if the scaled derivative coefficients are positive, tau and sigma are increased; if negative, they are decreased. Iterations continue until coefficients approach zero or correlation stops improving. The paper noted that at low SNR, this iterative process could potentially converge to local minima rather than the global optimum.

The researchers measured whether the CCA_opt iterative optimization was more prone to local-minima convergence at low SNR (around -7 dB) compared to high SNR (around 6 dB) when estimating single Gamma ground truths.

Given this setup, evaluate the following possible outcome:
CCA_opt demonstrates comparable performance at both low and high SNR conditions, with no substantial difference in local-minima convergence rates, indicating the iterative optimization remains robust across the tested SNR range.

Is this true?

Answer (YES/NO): NO